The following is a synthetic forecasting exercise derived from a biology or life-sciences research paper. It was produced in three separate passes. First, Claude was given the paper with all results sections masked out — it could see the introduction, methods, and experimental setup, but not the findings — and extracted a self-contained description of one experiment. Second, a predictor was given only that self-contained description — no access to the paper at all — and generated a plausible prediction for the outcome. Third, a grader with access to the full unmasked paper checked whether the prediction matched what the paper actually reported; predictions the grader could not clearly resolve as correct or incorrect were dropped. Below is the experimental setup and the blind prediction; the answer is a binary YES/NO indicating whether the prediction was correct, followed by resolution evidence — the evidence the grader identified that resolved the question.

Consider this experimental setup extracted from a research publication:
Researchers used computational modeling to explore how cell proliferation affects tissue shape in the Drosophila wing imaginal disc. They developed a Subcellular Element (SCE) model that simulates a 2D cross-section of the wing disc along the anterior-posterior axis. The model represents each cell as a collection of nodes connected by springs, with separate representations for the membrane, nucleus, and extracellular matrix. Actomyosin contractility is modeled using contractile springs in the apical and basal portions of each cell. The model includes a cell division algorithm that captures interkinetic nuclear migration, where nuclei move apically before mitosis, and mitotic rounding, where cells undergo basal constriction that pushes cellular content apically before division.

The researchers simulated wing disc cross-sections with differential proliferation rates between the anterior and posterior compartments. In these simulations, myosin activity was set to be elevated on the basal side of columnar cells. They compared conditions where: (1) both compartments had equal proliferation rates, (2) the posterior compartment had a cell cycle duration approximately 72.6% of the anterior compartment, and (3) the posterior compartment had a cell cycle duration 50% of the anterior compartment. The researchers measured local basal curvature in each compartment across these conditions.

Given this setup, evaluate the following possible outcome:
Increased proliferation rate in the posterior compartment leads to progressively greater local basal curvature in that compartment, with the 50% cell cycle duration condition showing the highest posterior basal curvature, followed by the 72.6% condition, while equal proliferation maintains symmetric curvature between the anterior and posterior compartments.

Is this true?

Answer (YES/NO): YES